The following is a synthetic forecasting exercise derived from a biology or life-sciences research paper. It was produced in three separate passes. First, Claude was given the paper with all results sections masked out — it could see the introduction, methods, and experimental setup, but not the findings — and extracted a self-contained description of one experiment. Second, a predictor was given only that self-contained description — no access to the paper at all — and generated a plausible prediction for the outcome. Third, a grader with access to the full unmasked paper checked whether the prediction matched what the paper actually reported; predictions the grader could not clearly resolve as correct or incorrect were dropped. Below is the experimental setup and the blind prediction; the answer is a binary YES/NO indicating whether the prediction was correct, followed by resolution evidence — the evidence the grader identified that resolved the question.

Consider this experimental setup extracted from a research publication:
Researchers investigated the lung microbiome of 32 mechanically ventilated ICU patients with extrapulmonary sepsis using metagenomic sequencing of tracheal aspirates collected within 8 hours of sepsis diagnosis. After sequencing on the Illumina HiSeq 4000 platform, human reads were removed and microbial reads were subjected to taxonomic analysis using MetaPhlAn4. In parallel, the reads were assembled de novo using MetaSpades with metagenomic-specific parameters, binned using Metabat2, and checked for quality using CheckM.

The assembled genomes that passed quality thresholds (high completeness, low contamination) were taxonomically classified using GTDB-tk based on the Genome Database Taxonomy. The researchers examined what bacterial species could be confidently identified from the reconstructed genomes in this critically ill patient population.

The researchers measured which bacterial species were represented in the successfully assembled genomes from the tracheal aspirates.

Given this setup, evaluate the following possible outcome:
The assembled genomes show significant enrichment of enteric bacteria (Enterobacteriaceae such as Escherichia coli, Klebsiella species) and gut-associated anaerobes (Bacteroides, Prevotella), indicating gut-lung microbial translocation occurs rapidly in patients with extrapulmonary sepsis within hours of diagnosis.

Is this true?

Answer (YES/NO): NO